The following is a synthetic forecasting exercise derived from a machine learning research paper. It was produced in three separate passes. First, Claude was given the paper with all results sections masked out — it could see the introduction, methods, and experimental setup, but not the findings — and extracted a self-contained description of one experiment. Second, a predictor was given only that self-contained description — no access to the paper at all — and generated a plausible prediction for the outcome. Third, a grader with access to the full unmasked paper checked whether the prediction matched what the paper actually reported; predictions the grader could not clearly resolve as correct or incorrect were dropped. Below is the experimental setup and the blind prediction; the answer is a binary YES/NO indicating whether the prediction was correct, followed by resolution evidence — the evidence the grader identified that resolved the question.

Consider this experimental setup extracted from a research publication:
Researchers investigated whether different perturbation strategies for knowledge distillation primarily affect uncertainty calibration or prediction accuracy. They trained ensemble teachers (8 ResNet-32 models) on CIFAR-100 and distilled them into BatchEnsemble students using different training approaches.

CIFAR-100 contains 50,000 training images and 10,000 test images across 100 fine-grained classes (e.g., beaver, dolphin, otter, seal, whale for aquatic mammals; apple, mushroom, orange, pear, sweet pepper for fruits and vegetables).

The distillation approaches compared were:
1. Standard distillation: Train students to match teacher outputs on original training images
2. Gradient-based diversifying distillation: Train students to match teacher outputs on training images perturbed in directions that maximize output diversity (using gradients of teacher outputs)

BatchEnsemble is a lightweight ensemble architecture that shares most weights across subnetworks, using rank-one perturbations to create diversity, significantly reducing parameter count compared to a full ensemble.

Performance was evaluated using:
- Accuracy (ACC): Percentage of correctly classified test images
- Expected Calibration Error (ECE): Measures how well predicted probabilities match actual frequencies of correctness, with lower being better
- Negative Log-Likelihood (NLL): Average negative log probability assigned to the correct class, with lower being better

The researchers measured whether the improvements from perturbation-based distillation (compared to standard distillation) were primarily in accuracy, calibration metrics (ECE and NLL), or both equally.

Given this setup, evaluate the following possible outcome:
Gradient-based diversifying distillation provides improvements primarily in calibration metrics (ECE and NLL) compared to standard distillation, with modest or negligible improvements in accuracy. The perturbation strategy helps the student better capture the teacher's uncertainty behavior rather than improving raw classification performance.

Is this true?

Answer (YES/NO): NO